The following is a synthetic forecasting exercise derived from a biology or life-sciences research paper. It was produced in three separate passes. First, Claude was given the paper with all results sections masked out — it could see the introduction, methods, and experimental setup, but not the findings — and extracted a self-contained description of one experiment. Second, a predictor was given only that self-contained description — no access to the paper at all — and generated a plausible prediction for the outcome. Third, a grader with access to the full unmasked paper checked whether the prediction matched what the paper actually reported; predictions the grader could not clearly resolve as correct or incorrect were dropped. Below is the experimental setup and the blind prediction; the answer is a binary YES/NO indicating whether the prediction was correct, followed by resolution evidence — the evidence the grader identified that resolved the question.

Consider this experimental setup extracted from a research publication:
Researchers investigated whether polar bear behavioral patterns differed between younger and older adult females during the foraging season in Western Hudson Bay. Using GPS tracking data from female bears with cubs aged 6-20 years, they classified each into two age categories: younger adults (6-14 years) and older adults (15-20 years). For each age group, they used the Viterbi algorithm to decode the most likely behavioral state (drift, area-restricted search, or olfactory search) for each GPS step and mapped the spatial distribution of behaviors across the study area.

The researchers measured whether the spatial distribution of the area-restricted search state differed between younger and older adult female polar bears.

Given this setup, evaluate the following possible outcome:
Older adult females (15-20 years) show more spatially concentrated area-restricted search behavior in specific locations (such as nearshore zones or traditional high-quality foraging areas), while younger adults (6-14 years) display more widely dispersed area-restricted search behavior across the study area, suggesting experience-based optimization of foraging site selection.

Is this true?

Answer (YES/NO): NO